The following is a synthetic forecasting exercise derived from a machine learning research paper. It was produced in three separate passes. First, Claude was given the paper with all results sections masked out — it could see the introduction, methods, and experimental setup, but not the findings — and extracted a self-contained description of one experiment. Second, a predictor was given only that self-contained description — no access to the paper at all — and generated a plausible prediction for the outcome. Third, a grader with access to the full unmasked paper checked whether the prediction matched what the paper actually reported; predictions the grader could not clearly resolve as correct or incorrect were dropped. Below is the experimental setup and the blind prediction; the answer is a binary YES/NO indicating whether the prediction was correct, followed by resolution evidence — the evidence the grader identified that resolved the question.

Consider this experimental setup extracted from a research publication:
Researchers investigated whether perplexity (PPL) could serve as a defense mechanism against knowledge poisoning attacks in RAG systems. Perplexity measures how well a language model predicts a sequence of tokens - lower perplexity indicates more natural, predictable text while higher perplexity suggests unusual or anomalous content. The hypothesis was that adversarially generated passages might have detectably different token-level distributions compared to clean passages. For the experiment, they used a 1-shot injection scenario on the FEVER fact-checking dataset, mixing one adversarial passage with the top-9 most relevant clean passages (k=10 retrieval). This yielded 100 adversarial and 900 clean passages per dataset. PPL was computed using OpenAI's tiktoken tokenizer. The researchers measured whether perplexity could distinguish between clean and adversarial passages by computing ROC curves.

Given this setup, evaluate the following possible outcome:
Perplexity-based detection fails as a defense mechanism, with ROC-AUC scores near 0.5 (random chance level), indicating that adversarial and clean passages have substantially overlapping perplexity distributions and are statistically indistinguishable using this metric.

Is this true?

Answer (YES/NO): NO